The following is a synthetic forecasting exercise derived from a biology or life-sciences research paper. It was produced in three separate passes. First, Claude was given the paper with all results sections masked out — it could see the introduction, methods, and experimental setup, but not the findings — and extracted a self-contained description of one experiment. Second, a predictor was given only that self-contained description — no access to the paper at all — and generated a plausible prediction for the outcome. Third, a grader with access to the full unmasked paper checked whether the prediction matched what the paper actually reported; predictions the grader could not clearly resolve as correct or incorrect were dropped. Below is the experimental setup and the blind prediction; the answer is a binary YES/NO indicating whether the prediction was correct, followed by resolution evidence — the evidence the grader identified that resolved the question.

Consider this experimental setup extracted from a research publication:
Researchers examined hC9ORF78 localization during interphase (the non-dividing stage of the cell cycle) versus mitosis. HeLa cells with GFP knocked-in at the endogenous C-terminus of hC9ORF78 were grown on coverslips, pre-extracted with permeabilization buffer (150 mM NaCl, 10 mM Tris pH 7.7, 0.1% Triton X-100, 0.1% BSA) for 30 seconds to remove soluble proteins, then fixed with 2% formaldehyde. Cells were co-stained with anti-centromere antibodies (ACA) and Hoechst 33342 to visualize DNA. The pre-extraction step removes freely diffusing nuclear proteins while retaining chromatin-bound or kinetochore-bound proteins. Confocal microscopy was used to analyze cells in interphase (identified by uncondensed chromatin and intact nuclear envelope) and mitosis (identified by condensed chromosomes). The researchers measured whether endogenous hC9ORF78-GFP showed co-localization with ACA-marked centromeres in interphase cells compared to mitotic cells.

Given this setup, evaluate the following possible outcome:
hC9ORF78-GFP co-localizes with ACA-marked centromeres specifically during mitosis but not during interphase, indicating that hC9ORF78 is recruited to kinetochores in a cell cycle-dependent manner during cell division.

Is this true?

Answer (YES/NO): YES